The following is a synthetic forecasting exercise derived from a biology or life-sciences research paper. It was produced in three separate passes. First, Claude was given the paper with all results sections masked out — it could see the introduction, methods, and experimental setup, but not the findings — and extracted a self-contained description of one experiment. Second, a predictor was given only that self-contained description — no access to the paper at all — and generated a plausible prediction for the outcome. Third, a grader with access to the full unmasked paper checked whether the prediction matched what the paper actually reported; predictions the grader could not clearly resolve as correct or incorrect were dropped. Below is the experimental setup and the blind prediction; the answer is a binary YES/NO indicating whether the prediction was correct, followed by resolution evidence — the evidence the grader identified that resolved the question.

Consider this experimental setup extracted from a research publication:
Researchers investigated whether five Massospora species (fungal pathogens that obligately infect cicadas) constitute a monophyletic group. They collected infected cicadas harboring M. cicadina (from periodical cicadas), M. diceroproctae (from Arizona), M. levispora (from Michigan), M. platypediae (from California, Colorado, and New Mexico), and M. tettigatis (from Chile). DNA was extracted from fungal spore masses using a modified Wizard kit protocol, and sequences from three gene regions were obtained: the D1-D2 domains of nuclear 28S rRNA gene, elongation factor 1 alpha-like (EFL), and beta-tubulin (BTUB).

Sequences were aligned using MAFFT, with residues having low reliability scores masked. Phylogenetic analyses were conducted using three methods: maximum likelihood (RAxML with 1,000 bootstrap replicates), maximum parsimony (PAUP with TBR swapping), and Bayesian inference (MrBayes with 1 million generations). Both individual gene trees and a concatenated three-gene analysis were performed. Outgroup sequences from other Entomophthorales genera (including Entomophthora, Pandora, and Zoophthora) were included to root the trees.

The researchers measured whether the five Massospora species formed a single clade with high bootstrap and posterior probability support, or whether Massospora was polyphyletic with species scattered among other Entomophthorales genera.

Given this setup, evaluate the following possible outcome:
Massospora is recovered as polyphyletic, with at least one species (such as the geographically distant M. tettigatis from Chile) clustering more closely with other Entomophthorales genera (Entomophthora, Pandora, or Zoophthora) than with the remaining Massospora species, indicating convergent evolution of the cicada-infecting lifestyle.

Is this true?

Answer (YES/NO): NO